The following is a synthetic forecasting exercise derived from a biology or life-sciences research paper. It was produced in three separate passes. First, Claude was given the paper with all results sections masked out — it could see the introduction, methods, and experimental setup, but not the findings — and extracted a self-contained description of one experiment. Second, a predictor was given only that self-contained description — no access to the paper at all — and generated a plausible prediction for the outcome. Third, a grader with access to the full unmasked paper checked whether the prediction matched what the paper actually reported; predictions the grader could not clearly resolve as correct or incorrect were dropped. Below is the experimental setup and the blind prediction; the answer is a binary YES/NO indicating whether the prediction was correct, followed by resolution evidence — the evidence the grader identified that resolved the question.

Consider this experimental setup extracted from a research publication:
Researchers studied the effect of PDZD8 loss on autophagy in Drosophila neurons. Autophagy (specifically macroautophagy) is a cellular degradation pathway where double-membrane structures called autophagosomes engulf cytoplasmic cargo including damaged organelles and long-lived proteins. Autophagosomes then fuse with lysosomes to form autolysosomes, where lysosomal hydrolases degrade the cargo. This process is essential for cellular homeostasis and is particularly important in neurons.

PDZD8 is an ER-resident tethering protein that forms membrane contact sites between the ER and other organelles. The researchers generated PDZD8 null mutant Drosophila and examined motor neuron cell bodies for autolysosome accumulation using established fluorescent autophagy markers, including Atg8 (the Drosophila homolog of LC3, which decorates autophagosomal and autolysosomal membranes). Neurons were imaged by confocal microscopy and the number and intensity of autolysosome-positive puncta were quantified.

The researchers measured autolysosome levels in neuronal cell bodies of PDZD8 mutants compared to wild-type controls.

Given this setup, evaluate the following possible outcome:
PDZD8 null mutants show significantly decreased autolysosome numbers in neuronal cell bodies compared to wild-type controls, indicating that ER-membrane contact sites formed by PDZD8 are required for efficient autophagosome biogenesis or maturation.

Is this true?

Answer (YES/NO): NO